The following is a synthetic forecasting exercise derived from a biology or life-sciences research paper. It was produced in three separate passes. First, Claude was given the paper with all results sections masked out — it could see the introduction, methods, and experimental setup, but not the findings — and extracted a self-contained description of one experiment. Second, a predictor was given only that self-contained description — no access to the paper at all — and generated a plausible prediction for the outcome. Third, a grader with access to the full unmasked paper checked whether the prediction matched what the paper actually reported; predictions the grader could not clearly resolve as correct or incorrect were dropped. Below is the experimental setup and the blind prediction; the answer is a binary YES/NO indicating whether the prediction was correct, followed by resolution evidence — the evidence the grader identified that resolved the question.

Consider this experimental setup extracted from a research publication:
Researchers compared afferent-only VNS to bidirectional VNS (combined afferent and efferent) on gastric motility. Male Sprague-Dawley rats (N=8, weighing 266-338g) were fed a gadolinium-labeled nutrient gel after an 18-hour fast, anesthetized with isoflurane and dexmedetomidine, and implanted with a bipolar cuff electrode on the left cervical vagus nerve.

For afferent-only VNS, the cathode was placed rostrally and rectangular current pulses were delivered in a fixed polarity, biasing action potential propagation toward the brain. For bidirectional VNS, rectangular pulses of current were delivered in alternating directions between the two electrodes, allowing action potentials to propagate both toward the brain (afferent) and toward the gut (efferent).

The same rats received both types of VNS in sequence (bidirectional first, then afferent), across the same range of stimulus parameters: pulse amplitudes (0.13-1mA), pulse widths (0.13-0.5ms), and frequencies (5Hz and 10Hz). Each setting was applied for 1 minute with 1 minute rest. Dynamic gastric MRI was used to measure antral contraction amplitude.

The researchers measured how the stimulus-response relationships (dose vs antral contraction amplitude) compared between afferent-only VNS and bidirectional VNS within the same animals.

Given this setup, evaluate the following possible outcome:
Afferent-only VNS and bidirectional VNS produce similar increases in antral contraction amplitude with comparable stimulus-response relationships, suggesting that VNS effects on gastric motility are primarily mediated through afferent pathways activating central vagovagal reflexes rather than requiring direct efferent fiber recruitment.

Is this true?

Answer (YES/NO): NO